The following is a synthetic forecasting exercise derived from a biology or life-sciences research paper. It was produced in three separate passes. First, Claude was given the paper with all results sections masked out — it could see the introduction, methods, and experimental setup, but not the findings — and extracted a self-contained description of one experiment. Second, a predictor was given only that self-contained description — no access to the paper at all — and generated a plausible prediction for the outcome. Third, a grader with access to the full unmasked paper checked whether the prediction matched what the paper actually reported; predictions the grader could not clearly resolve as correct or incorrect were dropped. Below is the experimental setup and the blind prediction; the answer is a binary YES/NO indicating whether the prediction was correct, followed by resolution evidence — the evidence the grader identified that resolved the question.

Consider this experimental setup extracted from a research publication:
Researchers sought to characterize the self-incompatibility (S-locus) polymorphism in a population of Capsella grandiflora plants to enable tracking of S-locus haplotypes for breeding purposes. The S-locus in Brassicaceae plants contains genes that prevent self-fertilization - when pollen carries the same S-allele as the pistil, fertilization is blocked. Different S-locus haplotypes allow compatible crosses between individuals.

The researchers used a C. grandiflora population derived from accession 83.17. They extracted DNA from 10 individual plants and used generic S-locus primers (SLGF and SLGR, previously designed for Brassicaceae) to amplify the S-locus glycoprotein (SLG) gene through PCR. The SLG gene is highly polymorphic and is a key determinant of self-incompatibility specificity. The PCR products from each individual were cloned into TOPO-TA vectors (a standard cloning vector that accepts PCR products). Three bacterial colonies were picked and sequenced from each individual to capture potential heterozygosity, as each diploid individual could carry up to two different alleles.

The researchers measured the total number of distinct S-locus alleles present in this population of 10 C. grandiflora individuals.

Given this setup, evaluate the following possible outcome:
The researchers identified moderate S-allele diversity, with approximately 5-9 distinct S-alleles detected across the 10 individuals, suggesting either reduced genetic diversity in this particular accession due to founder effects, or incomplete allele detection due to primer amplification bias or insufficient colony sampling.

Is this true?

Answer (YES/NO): YES